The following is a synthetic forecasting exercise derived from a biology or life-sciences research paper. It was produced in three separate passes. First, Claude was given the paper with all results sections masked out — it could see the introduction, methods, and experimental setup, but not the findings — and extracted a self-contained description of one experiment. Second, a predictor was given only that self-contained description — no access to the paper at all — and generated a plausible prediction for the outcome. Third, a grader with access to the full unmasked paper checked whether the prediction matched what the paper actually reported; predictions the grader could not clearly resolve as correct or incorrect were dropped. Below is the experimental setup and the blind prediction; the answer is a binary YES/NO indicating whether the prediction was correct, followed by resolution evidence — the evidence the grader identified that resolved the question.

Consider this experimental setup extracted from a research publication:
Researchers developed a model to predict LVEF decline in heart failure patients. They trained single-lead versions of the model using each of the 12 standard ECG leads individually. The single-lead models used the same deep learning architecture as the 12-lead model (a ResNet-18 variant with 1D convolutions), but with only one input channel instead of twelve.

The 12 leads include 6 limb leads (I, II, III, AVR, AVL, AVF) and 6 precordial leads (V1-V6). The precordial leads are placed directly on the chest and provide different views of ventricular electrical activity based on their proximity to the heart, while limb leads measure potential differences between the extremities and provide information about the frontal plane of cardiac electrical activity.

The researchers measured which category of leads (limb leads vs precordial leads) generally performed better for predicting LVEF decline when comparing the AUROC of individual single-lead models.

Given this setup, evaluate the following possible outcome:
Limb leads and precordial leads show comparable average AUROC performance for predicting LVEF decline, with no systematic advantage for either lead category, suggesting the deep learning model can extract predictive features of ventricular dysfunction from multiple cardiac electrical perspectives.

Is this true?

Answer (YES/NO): YES